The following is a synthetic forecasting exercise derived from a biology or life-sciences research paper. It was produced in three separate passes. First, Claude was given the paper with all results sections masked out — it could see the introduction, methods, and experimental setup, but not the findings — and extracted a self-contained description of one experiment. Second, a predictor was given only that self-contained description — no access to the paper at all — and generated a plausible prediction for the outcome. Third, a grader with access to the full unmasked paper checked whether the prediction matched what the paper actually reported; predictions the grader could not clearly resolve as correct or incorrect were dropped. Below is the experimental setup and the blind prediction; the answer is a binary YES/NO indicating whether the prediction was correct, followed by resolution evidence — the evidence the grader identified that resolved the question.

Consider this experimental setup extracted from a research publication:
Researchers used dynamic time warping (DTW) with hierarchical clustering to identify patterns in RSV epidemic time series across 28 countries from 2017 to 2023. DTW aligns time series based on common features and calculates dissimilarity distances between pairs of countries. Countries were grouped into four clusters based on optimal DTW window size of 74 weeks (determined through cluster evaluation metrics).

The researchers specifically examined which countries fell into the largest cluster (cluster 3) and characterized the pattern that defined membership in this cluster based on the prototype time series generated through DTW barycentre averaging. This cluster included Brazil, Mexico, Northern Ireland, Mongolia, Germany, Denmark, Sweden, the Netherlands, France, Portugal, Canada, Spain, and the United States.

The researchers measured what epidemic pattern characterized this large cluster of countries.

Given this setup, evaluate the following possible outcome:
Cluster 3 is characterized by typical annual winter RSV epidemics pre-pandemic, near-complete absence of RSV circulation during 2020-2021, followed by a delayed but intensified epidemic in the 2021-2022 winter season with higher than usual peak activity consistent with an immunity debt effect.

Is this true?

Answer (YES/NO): NO